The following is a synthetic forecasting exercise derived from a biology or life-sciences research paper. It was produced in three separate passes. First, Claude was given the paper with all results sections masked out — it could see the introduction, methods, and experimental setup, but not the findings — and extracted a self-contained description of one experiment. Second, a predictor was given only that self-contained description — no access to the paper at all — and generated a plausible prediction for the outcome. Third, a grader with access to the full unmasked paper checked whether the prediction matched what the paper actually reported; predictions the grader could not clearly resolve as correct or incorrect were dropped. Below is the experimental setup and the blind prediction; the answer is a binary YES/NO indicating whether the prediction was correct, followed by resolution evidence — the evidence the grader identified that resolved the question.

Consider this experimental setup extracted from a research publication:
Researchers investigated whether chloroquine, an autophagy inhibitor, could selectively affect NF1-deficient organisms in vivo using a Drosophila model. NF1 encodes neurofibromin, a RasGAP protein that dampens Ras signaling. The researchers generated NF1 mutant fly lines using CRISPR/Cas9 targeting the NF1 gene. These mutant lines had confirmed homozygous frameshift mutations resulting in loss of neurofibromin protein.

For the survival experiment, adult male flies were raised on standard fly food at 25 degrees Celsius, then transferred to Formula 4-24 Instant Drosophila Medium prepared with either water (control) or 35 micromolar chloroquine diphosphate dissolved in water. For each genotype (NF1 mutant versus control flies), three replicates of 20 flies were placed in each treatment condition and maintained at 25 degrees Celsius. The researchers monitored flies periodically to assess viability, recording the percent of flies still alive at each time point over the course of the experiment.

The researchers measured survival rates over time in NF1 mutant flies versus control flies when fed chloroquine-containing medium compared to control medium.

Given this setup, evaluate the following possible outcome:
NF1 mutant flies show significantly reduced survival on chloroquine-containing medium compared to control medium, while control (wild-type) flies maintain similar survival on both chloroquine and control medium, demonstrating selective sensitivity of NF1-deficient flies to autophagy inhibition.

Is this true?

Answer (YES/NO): YES